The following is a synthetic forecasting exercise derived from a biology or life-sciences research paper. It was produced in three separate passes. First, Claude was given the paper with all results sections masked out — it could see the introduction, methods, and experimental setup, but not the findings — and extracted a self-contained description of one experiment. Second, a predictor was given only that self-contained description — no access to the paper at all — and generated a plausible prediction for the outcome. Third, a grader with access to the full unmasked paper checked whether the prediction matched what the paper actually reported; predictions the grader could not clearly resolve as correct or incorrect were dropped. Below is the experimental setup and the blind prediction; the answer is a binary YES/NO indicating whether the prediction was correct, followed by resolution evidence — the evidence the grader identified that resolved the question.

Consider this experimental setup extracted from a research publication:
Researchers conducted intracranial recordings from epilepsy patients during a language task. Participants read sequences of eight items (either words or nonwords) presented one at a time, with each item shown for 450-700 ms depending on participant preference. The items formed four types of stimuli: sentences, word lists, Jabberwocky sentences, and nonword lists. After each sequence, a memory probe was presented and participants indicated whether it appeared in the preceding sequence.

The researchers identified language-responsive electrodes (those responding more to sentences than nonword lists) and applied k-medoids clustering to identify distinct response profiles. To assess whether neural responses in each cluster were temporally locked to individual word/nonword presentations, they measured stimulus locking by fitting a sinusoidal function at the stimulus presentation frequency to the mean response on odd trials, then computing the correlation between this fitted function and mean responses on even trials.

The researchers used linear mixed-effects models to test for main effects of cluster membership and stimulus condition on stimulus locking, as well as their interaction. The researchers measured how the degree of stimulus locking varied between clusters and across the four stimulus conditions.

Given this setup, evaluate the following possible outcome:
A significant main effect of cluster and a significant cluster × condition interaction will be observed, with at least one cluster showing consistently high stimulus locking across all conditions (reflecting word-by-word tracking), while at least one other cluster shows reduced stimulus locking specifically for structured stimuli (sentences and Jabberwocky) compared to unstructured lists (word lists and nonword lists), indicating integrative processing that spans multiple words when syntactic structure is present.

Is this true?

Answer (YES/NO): NO